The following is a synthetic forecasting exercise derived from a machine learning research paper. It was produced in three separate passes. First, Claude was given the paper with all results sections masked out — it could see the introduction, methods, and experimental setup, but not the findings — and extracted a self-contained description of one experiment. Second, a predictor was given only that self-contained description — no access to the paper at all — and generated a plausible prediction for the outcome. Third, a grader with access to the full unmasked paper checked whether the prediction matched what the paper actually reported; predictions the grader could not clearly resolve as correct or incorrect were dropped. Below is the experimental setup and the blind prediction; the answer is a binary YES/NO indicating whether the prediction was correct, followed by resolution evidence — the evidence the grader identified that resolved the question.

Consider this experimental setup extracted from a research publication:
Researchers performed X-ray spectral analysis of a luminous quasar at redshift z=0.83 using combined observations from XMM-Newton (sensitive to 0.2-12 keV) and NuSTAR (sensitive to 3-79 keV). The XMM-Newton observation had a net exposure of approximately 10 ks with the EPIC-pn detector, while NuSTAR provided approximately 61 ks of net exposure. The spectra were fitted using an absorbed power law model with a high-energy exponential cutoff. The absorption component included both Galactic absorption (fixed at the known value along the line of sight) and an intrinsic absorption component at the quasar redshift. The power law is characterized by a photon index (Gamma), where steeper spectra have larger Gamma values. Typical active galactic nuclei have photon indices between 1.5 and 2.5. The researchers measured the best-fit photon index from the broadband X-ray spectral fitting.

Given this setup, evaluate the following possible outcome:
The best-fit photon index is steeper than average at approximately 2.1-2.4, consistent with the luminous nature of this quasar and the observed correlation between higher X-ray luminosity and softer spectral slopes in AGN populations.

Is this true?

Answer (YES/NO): YES